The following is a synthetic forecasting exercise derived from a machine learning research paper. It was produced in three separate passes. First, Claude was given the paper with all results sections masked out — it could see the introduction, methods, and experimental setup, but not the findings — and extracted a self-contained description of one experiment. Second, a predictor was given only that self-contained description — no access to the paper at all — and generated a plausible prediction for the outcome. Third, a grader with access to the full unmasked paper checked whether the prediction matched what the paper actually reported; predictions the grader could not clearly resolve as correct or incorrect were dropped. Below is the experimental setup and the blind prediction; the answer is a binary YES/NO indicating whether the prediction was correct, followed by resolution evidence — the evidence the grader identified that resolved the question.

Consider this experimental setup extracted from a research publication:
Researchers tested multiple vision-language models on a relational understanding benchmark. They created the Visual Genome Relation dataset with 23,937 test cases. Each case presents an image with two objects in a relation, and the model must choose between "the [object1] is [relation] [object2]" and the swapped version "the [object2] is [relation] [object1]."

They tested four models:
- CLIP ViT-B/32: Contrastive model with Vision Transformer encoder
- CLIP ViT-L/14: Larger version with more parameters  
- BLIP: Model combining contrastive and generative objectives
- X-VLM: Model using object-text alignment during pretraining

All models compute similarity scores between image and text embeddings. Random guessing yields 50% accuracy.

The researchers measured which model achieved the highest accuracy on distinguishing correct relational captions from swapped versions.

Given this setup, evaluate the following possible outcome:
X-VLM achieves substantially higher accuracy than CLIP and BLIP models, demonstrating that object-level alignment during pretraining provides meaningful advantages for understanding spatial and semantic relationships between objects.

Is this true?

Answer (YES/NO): NO